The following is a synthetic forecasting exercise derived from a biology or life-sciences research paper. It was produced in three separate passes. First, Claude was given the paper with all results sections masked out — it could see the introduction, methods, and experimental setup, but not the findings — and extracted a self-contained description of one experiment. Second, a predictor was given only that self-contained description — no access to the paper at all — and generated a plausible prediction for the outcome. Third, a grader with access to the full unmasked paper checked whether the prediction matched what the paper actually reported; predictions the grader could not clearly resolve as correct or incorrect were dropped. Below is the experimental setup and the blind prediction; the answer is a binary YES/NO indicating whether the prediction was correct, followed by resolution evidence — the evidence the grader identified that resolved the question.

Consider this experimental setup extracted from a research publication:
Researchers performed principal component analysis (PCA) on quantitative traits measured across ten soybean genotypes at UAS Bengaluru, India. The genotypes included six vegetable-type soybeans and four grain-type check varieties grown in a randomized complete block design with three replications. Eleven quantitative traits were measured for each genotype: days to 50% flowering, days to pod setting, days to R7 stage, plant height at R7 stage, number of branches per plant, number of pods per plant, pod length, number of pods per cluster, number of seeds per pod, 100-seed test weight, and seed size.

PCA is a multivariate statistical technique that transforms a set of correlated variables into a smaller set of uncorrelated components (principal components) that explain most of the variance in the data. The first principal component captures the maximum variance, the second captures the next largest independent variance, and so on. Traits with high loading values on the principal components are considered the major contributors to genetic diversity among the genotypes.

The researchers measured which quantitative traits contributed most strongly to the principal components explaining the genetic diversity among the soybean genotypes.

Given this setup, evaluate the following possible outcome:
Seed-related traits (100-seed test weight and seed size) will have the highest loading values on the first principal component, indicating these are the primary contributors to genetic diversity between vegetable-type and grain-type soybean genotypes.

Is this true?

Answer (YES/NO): NO